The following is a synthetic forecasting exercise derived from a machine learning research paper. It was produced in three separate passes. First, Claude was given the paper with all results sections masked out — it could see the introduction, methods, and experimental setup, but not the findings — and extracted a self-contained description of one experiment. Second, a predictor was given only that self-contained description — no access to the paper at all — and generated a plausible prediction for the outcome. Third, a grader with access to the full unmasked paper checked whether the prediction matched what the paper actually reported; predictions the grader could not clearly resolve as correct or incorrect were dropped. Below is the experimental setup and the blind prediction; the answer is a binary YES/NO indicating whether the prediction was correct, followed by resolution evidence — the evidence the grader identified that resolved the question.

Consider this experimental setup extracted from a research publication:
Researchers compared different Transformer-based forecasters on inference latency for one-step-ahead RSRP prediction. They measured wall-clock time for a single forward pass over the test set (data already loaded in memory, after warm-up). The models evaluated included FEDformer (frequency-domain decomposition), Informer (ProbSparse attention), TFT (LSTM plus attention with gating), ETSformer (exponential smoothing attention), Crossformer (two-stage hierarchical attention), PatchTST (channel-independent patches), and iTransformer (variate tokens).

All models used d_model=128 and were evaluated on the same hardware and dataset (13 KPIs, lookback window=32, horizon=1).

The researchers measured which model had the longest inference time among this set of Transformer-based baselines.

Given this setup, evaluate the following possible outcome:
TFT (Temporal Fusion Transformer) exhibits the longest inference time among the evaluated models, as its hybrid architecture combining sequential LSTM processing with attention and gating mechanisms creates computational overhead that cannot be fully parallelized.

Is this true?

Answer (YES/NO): NO